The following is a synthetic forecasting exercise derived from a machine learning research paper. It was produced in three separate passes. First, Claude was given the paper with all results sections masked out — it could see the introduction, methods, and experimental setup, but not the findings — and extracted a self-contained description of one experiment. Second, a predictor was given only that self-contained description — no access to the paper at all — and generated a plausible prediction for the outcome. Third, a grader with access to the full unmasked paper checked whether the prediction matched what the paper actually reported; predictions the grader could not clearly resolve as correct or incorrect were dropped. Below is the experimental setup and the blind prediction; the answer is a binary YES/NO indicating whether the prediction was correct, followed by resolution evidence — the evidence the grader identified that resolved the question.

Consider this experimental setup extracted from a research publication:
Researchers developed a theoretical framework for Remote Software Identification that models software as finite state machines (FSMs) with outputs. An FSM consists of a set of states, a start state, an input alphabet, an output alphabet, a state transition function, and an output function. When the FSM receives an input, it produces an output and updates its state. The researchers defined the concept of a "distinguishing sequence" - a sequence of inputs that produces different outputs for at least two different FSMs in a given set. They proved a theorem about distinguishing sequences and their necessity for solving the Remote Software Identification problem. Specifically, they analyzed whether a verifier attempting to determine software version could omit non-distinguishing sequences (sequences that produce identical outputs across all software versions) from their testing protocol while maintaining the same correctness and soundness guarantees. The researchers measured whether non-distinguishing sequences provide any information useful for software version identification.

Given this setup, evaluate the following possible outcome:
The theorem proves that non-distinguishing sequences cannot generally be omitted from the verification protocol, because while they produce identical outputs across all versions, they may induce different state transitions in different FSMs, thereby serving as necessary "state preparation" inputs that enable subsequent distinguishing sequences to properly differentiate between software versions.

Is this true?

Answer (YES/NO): NO